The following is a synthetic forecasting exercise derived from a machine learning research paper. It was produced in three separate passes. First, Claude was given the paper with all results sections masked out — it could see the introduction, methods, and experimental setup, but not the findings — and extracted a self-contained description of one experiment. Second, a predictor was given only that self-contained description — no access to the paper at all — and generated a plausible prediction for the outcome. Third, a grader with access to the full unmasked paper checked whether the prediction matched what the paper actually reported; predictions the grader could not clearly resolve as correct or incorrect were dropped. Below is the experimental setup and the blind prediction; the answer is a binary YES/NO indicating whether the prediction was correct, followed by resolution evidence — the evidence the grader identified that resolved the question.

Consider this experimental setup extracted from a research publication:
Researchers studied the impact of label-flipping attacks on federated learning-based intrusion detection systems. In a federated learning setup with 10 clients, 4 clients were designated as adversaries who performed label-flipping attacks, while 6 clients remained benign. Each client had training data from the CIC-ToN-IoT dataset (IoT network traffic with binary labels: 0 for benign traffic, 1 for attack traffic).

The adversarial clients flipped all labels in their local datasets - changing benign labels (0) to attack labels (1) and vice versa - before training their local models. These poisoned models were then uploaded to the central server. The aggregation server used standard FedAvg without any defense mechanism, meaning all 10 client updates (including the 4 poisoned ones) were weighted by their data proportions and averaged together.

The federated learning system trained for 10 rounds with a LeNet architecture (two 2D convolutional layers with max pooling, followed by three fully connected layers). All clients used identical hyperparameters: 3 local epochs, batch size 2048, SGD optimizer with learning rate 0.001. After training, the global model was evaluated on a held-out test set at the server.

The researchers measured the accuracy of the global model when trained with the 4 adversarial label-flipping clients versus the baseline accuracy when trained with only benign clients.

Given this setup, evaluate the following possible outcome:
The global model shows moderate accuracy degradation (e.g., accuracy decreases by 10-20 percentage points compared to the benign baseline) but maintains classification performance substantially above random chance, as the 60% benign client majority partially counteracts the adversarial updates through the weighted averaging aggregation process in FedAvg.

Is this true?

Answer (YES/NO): NO